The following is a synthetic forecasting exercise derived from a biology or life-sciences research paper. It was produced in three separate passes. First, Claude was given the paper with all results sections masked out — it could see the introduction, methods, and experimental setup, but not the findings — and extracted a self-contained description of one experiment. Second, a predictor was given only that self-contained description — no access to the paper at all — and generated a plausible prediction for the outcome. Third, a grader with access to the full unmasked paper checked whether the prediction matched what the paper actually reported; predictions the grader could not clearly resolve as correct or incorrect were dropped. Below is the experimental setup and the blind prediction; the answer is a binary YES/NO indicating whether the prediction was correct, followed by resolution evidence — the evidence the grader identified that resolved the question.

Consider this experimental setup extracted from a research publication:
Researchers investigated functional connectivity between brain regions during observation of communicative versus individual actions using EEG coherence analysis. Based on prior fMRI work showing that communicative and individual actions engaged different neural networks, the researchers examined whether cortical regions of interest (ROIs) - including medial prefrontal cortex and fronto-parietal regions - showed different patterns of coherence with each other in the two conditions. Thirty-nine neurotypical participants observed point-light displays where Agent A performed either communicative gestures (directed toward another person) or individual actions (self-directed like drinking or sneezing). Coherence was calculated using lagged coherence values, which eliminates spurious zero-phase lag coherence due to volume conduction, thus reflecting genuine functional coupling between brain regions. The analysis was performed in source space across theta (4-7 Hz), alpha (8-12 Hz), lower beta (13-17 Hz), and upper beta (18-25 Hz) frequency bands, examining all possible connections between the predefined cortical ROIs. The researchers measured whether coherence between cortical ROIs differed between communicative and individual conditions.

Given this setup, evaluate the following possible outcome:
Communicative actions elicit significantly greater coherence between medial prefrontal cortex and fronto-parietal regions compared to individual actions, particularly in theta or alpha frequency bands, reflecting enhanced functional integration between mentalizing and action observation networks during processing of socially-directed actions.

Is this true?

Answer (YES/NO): NO